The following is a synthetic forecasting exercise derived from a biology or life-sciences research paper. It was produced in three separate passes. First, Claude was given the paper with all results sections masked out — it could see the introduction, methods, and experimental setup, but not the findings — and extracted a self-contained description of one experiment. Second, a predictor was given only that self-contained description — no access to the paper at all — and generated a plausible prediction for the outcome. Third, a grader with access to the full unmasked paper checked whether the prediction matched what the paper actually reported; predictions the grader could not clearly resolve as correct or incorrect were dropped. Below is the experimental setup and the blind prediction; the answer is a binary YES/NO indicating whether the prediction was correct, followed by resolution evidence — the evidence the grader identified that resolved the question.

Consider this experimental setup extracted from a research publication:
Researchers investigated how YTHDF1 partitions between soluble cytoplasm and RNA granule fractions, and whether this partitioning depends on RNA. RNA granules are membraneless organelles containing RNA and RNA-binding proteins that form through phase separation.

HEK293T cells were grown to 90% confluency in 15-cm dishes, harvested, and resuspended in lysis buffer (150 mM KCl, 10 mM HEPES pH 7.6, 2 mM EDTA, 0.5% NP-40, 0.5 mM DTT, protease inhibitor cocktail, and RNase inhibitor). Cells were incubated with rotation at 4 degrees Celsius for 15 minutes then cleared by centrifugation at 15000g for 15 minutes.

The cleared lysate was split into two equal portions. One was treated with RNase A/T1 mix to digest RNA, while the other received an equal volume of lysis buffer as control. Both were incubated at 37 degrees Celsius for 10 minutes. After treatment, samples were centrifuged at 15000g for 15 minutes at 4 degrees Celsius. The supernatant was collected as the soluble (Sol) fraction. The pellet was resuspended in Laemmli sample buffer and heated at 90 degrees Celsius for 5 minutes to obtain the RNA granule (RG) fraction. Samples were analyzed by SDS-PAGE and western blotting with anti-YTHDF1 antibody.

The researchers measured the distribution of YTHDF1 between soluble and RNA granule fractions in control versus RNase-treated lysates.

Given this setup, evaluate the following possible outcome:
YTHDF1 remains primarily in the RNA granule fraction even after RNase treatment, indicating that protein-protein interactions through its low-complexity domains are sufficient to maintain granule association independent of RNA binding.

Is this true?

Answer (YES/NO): NO